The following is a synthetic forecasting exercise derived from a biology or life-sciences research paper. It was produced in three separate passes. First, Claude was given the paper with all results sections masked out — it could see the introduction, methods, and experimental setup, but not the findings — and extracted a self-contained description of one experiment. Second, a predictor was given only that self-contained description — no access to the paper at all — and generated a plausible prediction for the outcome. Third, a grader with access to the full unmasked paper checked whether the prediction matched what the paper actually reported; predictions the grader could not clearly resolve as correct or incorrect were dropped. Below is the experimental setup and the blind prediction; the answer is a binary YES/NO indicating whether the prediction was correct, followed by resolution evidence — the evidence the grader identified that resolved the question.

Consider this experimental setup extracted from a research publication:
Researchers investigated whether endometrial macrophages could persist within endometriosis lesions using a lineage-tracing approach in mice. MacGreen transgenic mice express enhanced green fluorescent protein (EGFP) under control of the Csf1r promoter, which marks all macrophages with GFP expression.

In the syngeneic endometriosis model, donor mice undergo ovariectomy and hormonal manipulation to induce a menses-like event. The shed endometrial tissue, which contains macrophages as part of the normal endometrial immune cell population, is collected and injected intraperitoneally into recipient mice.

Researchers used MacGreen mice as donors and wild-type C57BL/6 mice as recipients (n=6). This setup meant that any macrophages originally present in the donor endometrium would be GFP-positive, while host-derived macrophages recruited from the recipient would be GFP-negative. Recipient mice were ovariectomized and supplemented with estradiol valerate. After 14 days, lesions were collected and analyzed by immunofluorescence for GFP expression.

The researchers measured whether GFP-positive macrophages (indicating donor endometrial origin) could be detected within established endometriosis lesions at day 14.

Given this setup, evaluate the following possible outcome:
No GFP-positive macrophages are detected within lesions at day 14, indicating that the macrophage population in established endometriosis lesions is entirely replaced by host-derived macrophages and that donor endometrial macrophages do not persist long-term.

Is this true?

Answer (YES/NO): NO